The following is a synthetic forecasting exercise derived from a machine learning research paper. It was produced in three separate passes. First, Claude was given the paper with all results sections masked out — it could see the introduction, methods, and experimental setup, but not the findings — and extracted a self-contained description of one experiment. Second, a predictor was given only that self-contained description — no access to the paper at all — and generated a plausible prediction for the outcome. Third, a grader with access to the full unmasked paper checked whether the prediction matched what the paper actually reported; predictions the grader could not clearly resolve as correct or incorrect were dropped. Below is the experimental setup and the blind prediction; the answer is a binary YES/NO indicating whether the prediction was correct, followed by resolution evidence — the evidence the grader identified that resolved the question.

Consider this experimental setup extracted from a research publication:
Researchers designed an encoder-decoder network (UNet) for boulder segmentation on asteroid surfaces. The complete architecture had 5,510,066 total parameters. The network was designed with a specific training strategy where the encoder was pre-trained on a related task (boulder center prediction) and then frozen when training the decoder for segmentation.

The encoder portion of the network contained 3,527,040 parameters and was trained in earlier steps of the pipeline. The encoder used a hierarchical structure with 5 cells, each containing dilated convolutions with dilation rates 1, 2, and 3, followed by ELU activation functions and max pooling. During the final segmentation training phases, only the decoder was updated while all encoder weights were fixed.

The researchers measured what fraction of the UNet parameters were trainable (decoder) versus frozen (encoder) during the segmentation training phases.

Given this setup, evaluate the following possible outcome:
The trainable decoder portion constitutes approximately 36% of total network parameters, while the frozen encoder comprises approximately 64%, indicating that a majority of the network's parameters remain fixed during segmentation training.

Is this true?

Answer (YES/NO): YES